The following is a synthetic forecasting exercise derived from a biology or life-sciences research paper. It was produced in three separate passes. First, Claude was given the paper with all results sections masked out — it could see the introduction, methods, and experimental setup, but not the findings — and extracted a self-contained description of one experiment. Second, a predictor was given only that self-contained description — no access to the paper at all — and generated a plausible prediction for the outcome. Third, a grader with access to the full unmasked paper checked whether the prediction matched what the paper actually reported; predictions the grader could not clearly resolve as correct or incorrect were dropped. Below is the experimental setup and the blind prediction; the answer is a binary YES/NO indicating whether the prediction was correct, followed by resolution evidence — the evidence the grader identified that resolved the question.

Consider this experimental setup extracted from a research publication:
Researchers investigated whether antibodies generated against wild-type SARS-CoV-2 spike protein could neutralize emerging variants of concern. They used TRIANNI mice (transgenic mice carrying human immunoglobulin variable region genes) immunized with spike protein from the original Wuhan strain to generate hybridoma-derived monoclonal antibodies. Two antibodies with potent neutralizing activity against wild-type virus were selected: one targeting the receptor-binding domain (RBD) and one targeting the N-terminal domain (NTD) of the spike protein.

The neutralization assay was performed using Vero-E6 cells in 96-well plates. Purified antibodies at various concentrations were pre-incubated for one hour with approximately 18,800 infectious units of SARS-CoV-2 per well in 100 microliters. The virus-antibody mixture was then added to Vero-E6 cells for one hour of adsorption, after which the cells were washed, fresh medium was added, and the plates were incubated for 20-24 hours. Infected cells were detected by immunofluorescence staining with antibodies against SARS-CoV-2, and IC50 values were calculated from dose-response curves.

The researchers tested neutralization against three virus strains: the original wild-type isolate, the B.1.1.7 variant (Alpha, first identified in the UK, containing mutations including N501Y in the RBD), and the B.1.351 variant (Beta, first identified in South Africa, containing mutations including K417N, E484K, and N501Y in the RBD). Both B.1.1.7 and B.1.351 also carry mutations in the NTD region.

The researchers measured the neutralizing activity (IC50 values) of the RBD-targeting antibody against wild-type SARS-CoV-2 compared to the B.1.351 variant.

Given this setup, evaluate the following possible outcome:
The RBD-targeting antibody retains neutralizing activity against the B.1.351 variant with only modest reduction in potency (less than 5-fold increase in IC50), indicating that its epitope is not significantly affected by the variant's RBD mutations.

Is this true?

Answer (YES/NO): NO